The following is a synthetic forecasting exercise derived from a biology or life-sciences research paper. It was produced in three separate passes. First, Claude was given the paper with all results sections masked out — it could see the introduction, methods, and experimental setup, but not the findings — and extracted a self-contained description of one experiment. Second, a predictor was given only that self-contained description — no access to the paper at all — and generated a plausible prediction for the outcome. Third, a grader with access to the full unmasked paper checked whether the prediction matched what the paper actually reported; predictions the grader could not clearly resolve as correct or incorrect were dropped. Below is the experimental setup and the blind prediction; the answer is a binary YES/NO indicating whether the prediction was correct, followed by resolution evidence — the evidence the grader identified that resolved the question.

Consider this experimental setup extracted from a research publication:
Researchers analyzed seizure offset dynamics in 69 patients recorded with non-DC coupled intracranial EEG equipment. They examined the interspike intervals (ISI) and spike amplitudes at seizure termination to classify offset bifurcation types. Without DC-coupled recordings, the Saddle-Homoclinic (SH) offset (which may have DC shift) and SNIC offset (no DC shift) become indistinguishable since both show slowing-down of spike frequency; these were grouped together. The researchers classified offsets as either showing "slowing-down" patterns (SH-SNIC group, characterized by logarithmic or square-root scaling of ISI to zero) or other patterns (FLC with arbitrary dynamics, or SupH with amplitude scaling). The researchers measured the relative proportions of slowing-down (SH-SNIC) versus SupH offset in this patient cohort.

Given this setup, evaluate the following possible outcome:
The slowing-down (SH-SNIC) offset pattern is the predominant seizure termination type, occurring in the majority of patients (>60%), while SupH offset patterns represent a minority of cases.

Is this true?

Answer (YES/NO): NO